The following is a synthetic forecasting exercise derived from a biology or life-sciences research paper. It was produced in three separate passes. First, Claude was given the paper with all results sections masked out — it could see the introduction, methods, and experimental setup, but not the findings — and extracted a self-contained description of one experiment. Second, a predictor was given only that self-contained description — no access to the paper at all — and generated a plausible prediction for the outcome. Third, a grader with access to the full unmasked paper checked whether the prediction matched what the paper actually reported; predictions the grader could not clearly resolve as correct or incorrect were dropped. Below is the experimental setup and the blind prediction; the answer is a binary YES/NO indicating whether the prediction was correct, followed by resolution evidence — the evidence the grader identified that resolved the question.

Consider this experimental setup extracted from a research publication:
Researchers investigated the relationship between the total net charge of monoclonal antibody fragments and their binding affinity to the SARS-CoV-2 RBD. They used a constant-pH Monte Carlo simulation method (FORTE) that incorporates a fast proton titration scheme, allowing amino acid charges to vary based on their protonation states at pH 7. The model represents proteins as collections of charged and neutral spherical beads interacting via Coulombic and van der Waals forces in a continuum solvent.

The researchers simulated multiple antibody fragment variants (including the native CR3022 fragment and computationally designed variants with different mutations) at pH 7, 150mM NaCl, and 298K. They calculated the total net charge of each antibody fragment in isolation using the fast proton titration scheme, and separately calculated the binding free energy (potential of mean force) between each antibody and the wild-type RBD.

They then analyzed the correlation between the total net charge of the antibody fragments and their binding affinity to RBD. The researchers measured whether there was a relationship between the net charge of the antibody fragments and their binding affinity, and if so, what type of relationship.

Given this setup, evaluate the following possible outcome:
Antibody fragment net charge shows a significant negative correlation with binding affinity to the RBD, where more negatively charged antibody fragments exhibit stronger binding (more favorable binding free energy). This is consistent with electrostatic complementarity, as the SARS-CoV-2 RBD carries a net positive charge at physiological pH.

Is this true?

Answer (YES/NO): YES